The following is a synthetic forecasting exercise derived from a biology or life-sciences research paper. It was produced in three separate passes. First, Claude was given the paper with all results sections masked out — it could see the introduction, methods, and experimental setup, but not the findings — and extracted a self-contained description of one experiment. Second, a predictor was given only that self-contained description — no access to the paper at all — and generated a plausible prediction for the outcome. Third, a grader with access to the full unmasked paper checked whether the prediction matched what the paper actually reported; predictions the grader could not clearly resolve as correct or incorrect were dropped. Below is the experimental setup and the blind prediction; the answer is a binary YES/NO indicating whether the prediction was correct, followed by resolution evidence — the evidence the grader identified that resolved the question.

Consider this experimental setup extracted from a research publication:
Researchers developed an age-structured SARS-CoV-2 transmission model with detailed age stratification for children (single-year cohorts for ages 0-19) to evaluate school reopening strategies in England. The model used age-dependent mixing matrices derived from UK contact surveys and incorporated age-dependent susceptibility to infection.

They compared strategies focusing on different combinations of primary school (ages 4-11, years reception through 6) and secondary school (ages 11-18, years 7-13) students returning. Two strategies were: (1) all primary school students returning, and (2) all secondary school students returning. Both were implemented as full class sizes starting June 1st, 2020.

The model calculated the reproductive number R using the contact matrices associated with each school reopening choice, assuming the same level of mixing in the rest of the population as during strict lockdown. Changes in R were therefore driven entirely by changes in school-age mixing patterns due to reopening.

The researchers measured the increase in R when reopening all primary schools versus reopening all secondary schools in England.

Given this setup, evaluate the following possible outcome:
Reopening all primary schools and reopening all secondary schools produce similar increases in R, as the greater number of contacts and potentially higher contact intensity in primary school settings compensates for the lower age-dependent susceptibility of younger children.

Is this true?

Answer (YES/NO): NO